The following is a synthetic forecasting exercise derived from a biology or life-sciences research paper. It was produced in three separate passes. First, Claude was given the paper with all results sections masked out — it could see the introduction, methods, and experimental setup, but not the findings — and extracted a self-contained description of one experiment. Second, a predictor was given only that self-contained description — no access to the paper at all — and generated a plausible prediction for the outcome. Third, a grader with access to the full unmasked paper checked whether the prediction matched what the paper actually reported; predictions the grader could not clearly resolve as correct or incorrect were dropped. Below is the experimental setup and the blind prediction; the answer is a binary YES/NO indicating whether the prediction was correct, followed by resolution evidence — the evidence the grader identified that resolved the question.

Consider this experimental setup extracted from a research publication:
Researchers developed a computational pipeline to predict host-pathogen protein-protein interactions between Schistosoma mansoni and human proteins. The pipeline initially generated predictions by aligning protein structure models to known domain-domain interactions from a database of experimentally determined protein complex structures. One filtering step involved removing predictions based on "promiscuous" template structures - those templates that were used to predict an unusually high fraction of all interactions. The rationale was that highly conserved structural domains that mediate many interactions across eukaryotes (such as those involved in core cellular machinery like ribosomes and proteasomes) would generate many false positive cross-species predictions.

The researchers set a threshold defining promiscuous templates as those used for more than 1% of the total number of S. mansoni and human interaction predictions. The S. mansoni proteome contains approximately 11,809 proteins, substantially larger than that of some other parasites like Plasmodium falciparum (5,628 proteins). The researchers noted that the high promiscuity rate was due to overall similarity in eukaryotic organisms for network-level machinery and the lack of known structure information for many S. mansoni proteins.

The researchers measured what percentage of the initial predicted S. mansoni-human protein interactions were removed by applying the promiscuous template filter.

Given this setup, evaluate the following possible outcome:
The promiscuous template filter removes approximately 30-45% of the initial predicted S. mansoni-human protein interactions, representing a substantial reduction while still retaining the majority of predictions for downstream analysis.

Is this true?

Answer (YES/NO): NO